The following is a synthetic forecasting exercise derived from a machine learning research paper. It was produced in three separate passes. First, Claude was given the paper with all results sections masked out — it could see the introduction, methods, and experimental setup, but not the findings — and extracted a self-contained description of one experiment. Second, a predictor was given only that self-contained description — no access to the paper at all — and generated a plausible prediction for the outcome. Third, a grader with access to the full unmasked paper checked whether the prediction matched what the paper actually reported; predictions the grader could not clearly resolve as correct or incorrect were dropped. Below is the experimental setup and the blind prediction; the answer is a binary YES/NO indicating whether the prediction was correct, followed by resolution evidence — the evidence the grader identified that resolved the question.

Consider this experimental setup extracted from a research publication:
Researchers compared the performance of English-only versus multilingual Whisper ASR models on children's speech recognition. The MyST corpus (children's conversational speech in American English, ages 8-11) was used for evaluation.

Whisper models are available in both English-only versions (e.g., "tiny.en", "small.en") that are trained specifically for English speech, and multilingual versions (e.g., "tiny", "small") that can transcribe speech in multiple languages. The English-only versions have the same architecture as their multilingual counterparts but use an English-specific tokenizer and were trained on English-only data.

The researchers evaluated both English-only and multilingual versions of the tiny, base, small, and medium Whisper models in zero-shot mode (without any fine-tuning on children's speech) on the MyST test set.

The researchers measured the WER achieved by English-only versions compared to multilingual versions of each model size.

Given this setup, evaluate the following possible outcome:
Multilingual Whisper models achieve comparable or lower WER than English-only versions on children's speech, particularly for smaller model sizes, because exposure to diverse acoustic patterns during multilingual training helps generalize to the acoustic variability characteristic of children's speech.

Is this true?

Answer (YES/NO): NO